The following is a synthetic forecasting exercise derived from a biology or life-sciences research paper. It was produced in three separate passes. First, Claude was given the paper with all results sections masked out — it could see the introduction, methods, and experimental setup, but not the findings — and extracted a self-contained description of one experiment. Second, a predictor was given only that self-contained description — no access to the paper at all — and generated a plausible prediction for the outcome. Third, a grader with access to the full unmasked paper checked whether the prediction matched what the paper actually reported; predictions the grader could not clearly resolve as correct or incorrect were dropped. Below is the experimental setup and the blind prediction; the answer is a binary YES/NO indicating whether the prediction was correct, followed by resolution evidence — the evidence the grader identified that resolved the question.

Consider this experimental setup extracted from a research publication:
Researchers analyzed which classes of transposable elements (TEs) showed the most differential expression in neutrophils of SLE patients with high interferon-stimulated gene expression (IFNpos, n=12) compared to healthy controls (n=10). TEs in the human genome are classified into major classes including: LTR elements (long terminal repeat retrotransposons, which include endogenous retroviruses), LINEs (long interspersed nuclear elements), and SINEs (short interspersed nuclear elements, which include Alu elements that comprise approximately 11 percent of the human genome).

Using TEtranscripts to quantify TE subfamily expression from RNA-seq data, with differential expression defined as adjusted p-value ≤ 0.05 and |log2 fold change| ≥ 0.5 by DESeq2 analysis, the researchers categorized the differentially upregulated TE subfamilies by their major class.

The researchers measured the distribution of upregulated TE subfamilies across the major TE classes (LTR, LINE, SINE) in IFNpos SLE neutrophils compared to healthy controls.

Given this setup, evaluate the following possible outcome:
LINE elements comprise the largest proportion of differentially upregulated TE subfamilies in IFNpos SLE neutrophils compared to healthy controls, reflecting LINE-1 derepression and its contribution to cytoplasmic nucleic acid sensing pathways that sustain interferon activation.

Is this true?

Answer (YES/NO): NO